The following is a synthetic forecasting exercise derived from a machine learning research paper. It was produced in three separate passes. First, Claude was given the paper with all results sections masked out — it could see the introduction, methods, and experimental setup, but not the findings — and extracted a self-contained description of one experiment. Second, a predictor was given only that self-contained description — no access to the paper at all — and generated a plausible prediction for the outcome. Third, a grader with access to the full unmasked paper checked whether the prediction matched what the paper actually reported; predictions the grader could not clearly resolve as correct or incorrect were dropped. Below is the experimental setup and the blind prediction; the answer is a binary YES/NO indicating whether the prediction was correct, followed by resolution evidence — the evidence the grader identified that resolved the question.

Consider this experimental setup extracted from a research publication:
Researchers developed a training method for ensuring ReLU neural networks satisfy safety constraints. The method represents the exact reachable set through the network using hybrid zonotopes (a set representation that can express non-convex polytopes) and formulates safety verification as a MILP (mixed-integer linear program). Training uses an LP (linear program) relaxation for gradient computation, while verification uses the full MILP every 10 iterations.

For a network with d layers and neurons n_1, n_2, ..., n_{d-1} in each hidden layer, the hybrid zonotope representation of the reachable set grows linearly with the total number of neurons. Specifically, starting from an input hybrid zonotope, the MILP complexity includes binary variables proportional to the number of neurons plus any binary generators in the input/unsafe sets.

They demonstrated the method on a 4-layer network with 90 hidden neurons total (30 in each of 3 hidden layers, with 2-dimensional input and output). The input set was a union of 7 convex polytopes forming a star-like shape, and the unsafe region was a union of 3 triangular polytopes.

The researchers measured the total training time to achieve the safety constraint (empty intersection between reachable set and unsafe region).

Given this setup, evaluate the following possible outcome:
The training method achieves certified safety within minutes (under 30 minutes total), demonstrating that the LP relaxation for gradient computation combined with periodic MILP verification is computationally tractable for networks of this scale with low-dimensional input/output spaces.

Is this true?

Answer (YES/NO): YES